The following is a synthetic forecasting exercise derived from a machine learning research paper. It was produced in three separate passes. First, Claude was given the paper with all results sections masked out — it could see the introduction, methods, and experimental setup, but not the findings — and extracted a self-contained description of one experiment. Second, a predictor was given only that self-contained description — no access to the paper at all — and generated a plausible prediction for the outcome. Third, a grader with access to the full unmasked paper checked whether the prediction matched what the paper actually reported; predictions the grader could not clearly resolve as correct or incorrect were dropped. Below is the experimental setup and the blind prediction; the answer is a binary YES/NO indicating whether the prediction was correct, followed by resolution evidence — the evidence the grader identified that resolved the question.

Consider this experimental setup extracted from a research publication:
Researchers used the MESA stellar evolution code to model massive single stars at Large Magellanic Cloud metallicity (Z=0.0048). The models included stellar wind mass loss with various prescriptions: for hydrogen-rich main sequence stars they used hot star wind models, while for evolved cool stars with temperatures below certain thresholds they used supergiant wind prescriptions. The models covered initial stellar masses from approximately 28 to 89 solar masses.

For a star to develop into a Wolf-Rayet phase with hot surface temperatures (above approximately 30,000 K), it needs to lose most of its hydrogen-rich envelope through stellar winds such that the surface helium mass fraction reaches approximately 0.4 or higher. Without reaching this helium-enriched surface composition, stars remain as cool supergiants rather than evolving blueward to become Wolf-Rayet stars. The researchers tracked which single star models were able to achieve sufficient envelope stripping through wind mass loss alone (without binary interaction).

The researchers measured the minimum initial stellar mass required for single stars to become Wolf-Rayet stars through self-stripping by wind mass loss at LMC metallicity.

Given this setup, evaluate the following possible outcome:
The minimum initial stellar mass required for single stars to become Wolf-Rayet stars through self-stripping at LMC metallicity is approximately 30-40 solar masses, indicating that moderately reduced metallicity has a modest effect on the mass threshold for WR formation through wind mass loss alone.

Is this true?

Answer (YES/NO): NO